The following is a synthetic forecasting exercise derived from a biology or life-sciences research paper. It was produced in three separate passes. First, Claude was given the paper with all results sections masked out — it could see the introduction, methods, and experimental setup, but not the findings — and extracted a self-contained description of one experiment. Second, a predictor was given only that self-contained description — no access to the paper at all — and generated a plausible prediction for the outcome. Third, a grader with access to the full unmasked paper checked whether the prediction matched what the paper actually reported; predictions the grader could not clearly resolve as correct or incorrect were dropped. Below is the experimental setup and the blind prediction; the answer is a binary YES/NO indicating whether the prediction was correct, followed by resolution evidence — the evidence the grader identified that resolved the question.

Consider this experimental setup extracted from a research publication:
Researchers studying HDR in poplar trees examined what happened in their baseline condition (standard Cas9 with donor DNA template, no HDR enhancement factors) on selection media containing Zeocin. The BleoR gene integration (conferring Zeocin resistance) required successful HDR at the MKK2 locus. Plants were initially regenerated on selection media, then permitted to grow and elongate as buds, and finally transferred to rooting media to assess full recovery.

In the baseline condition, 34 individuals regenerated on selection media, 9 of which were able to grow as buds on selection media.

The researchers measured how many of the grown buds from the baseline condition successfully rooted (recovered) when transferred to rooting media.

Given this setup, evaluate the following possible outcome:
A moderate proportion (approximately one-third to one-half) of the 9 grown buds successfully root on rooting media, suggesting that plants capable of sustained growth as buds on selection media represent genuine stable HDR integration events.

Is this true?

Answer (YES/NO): NO